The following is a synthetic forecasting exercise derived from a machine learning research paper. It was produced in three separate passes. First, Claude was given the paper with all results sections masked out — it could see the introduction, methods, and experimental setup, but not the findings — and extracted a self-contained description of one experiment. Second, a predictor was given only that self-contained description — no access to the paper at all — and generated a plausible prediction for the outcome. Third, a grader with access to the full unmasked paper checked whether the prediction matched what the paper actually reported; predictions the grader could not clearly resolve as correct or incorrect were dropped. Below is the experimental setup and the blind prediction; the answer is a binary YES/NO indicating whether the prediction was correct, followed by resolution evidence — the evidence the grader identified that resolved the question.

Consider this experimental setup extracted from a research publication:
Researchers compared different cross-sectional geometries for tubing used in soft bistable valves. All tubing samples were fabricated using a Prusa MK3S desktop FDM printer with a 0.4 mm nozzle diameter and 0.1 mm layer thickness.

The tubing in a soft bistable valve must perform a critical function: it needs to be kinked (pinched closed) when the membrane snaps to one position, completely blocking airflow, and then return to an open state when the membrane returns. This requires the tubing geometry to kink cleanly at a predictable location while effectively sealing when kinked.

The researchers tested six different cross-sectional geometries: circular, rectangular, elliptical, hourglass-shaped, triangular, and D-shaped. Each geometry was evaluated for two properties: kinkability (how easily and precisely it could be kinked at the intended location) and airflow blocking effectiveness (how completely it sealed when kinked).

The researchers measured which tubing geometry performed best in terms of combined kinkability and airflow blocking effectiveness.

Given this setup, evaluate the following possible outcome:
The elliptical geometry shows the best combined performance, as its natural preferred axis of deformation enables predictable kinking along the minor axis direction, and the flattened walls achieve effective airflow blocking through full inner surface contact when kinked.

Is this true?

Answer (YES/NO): NO